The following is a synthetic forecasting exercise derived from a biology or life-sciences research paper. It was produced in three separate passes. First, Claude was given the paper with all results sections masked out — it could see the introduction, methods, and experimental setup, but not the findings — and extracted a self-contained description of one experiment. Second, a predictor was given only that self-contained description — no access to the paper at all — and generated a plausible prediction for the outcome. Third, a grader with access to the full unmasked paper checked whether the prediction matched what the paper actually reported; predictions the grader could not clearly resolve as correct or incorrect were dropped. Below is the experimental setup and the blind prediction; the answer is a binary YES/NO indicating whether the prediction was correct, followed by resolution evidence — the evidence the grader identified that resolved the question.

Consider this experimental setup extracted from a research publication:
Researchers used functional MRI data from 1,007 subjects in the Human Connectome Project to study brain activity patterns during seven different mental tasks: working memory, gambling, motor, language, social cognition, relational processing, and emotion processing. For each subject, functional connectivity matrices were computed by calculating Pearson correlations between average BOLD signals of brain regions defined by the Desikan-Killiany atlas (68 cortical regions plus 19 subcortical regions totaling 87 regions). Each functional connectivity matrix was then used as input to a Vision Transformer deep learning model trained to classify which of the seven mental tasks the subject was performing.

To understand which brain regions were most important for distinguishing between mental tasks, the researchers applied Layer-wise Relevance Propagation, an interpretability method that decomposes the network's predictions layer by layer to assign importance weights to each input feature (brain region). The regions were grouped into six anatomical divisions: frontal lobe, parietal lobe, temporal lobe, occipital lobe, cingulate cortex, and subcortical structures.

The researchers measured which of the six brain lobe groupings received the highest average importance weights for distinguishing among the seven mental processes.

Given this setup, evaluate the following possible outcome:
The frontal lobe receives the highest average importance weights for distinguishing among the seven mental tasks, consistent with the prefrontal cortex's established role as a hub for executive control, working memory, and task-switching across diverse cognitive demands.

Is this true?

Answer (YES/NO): NO